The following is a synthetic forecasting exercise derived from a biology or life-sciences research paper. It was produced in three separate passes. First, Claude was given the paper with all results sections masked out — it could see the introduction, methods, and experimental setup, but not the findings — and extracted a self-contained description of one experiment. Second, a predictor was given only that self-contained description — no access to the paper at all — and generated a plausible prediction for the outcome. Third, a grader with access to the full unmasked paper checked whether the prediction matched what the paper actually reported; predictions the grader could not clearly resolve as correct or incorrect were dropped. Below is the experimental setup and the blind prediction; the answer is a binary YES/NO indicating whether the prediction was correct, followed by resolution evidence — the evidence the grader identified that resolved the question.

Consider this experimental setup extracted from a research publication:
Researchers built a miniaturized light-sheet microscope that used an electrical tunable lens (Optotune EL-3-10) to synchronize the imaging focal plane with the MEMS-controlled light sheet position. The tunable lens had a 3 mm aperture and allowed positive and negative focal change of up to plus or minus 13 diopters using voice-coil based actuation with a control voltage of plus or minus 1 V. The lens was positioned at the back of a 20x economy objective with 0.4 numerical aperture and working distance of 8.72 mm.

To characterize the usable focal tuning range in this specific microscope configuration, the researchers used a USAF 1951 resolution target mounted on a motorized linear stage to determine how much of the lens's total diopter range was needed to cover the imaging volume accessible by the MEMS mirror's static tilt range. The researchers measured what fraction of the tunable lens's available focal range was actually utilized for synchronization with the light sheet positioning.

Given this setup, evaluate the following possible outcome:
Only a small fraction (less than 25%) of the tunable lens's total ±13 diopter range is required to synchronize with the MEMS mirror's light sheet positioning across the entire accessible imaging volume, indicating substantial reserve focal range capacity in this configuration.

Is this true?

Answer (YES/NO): YES